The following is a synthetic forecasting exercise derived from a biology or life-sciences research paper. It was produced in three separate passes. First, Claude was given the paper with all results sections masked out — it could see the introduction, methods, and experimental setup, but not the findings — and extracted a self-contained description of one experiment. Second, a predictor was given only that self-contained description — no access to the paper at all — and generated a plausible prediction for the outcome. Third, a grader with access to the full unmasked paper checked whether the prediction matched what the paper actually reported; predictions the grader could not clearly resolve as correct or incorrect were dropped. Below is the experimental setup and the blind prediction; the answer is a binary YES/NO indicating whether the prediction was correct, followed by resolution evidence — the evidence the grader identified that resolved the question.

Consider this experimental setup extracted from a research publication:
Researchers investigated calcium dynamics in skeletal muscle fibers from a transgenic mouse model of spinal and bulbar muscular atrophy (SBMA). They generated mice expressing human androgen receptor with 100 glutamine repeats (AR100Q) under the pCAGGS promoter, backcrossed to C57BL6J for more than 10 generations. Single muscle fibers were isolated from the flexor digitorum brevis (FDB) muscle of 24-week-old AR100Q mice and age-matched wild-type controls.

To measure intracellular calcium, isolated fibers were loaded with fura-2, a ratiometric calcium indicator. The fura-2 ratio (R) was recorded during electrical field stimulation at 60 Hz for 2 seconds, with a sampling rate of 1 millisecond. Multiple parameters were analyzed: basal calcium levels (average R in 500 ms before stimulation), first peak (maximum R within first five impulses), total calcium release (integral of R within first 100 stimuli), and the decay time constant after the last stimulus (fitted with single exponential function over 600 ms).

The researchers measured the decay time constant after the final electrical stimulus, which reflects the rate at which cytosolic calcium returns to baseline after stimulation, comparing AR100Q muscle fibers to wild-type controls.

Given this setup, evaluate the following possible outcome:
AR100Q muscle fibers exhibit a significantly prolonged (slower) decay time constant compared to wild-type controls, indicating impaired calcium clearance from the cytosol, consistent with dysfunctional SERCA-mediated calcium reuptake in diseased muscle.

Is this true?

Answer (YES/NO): YES